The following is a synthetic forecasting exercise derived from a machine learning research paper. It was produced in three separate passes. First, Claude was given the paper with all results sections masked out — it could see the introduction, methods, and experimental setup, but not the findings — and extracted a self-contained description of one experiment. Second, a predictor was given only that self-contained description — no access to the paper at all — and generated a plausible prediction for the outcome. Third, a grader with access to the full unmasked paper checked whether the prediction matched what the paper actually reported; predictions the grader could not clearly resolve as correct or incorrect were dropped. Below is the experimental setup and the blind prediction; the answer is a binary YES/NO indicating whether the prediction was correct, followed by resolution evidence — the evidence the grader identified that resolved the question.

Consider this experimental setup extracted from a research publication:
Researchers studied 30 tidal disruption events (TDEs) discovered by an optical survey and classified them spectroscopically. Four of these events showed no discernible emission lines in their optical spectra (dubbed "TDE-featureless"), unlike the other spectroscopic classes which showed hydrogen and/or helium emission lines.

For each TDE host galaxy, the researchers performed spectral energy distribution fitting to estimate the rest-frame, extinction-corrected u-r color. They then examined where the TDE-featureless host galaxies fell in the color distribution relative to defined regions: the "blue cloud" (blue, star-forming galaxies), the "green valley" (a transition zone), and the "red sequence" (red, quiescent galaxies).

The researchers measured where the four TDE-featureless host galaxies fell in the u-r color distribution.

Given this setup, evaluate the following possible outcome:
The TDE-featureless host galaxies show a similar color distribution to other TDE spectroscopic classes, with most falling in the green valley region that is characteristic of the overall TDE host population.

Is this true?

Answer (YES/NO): NO